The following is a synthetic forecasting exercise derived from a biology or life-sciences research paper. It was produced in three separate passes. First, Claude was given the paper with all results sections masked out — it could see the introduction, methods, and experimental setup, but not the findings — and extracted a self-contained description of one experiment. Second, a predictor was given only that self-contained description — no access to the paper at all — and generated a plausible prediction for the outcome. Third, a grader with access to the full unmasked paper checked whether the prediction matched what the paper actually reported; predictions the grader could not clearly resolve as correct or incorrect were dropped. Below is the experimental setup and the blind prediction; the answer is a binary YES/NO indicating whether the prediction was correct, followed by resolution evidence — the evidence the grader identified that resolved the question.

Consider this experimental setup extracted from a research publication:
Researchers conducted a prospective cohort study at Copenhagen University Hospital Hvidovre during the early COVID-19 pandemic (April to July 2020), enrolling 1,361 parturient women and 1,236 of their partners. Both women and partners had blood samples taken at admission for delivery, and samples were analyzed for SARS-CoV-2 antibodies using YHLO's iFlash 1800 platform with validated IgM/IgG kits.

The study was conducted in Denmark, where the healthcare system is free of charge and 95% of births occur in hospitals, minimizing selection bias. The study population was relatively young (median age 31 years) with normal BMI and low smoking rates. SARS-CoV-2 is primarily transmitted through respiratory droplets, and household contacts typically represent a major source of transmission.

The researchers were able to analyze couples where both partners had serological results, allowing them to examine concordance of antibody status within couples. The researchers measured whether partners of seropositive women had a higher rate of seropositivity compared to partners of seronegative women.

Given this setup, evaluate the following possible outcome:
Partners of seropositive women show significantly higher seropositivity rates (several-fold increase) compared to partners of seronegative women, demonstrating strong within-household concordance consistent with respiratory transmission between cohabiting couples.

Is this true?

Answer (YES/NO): NO